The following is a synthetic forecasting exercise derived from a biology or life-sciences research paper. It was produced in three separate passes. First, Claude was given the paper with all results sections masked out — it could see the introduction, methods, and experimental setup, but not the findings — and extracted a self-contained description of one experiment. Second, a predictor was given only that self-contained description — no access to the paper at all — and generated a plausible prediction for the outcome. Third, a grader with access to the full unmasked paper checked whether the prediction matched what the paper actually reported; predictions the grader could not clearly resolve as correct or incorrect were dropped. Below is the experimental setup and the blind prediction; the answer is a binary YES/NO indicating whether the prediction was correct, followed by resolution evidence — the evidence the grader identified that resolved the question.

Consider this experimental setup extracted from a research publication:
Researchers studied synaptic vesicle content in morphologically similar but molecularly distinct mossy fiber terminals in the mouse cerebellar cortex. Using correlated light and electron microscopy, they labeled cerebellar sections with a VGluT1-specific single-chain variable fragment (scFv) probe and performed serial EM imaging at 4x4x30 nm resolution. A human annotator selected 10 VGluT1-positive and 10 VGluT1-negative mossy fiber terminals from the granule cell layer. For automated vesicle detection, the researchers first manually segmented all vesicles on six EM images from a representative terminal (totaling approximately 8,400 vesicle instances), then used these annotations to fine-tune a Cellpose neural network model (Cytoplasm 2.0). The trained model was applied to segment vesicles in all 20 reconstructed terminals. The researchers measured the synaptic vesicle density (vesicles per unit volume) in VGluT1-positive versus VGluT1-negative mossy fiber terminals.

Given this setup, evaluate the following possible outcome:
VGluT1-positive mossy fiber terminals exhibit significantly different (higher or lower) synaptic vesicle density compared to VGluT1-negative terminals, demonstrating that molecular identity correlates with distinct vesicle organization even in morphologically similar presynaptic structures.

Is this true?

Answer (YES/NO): NO